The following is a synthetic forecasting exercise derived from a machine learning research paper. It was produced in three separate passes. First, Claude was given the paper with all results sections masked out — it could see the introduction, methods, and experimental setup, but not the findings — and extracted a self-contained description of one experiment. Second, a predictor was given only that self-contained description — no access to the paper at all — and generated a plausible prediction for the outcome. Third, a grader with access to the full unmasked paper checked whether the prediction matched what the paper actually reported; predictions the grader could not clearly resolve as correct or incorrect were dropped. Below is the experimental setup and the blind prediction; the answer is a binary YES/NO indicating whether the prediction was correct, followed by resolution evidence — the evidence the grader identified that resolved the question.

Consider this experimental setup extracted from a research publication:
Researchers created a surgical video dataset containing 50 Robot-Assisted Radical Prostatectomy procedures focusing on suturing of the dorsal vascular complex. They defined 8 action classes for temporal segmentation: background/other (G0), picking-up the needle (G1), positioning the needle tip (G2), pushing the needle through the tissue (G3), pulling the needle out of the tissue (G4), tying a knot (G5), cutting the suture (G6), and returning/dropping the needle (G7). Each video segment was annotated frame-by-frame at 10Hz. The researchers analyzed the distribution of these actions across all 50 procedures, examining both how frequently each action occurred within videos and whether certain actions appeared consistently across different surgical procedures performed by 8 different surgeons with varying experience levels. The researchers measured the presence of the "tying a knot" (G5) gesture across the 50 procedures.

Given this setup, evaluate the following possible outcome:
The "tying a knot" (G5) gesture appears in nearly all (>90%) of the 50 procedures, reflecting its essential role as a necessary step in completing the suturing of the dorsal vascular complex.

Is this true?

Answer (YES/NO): NO